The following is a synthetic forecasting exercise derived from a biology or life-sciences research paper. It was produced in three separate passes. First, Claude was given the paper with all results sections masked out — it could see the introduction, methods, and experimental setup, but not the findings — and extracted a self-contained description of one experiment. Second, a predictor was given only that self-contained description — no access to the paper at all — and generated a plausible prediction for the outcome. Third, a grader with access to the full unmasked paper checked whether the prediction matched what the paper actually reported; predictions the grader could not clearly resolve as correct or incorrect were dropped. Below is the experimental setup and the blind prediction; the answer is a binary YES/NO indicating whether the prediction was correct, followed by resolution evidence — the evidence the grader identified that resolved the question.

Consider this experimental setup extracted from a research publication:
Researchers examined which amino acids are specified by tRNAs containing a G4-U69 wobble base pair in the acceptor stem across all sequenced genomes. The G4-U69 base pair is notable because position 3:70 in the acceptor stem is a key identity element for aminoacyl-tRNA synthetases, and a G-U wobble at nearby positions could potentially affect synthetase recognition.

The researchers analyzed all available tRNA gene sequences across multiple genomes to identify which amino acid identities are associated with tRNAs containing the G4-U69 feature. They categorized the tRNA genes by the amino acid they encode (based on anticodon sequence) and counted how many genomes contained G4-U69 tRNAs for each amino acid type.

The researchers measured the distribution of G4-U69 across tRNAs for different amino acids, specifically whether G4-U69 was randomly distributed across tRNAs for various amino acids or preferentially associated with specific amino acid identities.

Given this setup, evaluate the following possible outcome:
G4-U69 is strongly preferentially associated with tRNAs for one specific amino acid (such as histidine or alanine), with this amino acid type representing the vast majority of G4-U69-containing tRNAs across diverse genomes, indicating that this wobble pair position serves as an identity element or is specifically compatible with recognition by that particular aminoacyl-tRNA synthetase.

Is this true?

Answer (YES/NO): NO